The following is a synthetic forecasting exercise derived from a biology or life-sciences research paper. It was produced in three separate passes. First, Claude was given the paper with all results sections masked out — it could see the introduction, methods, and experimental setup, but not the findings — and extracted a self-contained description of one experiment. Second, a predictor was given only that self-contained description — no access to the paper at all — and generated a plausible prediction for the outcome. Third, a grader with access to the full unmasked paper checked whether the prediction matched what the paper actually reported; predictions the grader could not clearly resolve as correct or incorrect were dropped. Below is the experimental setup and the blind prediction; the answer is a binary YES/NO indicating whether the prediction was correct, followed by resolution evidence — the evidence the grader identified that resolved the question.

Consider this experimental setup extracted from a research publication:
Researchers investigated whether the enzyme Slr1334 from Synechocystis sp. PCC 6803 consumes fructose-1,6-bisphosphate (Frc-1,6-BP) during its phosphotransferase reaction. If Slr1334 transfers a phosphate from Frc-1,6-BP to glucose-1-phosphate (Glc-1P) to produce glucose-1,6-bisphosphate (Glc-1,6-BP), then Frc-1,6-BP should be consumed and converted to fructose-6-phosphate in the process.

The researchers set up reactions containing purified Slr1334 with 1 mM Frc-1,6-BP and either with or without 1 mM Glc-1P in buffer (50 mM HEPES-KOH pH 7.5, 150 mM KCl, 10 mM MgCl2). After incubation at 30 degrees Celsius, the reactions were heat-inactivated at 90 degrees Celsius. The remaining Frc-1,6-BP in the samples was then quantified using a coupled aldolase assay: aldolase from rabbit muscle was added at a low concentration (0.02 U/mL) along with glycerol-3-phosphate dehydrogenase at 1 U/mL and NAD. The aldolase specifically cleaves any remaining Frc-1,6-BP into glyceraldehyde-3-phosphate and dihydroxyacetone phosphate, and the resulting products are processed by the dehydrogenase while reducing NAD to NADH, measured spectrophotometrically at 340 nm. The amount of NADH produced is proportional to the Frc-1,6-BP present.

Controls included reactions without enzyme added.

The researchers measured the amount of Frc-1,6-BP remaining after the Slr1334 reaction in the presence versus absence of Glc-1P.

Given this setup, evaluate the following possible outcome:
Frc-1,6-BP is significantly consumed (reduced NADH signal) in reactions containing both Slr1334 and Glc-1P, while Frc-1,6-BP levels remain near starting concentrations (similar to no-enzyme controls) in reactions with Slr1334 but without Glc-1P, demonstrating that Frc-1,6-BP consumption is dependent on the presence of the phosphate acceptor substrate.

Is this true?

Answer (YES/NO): YES